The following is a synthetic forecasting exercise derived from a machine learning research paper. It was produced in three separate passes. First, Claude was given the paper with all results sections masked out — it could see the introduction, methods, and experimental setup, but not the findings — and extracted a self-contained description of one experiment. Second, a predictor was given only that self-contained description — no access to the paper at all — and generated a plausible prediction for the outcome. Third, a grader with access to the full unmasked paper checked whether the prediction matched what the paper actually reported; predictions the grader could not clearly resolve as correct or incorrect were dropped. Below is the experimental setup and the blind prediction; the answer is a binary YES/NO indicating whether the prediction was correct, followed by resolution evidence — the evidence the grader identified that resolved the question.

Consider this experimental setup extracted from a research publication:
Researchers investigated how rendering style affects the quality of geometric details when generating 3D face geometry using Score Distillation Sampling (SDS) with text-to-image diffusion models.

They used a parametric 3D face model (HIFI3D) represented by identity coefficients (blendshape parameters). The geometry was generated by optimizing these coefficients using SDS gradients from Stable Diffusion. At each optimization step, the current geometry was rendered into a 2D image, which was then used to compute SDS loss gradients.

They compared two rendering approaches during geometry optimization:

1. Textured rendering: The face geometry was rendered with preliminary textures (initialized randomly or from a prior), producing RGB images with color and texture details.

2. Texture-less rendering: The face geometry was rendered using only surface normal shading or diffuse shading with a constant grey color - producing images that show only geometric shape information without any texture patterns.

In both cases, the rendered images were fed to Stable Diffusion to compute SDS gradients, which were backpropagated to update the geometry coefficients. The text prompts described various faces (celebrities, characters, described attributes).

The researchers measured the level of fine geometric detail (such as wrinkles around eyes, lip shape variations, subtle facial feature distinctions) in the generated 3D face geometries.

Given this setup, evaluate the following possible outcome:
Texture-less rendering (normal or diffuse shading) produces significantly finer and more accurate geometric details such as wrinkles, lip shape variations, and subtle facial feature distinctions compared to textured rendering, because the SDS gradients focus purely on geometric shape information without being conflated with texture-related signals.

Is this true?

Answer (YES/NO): YES